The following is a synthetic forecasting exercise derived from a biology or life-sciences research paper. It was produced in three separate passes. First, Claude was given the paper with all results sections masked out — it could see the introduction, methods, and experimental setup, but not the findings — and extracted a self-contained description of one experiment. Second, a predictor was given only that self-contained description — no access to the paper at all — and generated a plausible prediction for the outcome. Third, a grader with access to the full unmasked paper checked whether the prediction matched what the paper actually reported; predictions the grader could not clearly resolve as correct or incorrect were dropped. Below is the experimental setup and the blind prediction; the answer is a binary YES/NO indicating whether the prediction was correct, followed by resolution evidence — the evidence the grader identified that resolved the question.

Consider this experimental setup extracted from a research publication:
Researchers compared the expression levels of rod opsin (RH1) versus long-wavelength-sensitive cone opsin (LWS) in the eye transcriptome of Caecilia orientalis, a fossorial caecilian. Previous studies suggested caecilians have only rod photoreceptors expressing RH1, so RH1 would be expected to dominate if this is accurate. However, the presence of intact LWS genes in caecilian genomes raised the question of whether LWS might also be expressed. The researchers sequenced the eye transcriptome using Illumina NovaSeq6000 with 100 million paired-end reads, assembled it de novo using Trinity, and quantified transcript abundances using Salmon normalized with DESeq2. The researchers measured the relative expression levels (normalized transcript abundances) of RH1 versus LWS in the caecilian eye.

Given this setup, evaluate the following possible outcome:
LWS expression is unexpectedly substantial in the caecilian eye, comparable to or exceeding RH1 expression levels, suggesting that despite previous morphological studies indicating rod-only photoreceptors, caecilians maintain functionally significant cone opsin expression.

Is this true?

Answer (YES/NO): NO